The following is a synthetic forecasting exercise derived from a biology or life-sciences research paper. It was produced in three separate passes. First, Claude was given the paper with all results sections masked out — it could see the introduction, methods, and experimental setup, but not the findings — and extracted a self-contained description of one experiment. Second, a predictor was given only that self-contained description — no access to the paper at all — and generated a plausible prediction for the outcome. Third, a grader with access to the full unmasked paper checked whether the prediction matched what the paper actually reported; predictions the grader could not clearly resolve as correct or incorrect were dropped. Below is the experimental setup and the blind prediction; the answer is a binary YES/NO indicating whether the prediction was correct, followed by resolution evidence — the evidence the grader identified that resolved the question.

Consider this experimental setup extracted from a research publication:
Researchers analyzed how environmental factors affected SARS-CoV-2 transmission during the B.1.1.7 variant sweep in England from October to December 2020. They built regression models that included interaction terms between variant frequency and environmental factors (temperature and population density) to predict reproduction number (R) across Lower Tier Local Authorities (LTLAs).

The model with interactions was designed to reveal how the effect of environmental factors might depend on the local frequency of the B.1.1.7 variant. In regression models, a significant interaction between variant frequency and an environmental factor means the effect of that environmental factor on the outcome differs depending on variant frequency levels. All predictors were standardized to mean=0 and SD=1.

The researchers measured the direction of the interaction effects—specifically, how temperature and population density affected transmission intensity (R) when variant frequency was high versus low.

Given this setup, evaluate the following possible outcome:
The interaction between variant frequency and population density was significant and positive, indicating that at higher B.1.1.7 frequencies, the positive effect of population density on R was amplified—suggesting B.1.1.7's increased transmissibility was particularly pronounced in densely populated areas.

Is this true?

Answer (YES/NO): YES